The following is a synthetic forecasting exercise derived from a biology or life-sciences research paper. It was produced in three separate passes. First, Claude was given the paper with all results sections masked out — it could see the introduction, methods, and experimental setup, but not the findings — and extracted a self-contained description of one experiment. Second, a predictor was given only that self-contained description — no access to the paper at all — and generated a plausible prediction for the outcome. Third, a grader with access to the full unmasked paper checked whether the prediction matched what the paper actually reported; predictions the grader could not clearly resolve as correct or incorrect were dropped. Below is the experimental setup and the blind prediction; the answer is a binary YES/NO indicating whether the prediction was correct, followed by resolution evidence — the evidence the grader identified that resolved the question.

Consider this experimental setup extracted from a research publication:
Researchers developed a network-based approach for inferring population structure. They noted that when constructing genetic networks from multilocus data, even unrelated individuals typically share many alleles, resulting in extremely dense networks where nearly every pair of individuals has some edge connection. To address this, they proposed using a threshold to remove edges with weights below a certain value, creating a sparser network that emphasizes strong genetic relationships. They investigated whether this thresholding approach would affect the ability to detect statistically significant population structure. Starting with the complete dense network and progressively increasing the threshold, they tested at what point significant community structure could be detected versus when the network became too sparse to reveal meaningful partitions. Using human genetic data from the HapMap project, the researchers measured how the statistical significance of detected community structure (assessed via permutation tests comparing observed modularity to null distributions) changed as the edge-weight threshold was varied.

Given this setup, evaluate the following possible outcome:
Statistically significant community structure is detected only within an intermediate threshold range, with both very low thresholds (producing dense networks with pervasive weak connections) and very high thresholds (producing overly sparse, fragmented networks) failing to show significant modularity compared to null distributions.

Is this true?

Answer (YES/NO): NO